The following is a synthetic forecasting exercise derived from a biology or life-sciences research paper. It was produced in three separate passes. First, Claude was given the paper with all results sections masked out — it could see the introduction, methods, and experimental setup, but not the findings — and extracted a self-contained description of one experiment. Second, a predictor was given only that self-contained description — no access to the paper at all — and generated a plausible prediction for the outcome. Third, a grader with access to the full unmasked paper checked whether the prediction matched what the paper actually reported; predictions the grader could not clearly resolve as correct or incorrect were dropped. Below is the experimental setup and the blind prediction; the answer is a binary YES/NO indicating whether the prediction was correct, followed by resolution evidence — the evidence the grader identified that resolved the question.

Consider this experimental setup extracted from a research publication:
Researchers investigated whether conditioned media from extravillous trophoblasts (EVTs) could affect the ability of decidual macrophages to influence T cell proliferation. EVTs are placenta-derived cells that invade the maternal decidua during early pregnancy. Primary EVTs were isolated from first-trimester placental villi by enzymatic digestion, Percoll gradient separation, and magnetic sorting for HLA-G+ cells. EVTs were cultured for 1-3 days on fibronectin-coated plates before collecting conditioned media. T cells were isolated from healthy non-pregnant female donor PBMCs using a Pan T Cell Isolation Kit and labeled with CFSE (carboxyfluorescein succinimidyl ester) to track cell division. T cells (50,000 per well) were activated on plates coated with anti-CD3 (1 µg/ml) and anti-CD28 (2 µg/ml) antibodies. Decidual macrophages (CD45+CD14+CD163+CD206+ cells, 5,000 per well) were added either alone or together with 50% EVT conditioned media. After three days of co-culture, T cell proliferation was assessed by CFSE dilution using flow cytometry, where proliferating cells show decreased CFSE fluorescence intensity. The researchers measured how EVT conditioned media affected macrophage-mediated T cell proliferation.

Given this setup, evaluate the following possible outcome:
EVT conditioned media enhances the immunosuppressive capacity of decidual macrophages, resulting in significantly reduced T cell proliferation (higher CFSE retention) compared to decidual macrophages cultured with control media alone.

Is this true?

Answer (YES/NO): YES